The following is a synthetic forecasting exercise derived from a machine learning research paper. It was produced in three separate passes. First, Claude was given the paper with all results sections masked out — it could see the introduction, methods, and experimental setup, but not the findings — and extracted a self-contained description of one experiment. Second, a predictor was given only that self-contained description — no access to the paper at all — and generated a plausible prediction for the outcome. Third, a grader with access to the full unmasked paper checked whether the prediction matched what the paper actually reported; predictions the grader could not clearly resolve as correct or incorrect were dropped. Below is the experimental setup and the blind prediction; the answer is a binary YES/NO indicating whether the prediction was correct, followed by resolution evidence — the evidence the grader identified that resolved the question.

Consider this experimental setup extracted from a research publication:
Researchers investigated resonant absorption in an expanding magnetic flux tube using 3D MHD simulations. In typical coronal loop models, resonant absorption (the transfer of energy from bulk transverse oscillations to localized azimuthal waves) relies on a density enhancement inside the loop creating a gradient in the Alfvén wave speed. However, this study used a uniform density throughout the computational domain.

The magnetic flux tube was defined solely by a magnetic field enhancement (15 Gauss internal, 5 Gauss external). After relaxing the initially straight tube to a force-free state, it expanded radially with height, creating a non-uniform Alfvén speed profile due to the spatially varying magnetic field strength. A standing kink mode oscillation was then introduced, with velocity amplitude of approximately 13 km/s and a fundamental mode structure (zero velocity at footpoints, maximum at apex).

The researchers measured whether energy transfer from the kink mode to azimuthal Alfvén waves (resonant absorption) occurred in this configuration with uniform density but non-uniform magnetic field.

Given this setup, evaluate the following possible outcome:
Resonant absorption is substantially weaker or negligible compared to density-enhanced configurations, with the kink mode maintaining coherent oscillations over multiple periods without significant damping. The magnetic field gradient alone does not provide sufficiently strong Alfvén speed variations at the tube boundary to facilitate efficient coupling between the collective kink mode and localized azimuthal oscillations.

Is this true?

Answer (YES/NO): NO